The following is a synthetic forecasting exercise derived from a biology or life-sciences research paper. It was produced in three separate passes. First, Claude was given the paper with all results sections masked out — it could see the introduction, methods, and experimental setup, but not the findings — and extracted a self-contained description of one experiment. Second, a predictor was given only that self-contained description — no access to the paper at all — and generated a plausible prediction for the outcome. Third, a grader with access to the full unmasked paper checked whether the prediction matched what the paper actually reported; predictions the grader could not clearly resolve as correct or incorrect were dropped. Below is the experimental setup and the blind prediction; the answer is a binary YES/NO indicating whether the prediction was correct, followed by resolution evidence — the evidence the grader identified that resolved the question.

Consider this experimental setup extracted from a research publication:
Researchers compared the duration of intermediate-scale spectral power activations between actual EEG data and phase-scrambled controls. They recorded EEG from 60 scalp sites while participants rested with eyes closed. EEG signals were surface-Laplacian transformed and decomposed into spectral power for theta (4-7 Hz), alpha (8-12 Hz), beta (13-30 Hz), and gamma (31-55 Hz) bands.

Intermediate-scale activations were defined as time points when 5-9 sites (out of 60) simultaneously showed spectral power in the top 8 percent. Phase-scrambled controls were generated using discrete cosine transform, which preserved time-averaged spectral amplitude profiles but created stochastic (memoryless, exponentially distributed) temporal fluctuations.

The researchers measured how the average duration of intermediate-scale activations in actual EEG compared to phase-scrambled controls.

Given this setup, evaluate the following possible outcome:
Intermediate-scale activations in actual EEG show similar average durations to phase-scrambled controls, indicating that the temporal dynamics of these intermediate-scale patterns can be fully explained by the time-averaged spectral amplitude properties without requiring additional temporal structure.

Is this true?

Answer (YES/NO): YES